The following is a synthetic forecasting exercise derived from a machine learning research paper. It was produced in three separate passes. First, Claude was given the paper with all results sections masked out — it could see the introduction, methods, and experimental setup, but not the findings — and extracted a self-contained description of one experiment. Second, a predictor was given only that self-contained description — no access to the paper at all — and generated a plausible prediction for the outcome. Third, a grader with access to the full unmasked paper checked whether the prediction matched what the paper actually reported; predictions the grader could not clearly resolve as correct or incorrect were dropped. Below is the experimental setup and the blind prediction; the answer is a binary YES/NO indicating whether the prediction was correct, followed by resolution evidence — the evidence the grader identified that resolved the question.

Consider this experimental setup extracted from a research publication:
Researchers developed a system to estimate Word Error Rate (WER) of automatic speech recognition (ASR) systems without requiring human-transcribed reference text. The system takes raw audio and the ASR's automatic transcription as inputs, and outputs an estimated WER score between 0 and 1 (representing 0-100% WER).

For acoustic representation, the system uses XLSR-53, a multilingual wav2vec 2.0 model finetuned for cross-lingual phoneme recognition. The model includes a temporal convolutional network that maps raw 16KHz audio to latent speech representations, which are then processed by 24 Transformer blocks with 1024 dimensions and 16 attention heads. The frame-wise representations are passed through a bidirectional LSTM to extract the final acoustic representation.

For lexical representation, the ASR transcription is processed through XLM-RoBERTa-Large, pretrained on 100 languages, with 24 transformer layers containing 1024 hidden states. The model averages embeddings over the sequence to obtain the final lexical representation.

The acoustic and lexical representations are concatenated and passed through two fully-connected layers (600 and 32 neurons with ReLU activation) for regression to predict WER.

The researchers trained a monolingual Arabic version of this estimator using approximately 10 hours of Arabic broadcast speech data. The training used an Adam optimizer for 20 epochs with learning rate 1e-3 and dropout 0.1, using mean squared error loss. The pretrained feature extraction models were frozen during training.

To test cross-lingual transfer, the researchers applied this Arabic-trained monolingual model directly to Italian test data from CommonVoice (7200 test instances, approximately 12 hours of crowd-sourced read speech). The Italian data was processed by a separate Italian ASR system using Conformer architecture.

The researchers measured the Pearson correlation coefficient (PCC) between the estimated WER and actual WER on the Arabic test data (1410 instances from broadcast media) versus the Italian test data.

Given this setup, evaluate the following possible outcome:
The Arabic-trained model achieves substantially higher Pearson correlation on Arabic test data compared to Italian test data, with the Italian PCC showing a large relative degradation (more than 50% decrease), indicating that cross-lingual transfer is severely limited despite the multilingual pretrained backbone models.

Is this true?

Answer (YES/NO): NO